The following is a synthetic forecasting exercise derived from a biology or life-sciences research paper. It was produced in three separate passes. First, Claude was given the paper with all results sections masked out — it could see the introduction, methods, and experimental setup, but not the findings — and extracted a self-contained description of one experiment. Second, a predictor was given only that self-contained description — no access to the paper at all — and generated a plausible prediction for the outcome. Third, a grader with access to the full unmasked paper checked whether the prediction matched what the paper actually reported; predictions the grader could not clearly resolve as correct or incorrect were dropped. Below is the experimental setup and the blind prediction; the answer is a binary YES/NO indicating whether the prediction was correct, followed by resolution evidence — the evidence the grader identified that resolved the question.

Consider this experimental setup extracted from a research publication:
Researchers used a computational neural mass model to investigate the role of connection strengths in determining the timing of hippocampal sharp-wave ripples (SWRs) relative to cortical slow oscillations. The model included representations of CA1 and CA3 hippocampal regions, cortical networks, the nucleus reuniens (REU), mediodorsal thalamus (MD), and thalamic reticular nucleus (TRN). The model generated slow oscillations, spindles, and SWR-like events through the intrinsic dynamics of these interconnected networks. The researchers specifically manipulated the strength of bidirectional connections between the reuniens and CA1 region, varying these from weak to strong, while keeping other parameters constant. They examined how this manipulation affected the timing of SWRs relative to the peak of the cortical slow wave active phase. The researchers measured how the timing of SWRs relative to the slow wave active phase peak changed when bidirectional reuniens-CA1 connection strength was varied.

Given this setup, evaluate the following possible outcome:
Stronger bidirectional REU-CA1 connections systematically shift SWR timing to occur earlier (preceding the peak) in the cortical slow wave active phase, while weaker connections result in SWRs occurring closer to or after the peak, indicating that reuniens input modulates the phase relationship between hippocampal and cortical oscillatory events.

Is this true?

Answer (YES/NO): YES